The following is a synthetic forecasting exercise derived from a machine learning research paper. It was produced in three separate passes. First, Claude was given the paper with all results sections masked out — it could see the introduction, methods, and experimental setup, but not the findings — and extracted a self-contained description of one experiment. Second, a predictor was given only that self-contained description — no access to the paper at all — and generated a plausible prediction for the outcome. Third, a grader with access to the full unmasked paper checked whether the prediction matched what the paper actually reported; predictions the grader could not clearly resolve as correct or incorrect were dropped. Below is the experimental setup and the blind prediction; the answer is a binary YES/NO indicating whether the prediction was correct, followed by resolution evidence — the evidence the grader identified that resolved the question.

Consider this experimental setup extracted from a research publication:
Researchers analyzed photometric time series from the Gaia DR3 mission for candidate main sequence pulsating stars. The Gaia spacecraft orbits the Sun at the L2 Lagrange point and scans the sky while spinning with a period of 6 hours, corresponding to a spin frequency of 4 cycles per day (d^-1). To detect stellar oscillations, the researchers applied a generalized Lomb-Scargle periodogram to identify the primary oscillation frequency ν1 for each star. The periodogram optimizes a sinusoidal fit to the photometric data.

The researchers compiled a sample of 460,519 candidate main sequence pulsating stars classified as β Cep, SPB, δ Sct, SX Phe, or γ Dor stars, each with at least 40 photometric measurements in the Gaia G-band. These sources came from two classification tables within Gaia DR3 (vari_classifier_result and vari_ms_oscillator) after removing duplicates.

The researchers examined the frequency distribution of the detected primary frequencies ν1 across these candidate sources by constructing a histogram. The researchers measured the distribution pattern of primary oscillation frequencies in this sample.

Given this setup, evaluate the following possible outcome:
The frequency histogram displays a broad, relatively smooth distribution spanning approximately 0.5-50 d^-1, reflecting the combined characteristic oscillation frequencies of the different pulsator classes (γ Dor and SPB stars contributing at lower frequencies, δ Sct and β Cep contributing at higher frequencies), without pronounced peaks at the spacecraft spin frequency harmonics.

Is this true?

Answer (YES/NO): NO